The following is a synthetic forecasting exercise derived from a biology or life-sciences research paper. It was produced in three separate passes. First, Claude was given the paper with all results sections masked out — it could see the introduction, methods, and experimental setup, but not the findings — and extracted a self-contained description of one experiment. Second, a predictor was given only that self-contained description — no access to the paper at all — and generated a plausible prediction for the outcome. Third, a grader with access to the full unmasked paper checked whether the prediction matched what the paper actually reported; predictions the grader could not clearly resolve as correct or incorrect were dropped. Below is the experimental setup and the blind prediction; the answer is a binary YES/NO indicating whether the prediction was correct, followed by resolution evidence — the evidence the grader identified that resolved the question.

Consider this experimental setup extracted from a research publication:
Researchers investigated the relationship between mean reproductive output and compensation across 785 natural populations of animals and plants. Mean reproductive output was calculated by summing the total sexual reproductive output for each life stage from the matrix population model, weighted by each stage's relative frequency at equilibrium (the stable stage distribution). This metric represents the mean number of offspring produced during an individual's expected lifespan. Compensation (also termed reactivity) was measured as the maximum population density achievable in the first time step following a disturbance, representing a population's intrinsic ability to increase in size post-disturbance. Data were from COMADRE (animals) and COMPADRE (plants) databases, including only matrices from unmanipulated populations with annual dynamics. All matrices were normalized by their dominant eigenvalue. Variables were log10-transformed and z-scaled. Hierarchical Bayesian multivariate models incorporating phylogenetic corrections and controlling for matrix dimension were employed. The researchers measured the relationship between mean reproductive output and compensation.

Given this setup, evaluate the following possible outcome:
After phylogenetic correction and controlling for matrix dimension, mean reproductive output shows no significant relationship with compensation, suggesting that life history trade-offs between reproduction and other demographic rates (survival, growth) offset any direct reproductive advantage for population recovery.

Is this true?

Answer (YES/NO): NO